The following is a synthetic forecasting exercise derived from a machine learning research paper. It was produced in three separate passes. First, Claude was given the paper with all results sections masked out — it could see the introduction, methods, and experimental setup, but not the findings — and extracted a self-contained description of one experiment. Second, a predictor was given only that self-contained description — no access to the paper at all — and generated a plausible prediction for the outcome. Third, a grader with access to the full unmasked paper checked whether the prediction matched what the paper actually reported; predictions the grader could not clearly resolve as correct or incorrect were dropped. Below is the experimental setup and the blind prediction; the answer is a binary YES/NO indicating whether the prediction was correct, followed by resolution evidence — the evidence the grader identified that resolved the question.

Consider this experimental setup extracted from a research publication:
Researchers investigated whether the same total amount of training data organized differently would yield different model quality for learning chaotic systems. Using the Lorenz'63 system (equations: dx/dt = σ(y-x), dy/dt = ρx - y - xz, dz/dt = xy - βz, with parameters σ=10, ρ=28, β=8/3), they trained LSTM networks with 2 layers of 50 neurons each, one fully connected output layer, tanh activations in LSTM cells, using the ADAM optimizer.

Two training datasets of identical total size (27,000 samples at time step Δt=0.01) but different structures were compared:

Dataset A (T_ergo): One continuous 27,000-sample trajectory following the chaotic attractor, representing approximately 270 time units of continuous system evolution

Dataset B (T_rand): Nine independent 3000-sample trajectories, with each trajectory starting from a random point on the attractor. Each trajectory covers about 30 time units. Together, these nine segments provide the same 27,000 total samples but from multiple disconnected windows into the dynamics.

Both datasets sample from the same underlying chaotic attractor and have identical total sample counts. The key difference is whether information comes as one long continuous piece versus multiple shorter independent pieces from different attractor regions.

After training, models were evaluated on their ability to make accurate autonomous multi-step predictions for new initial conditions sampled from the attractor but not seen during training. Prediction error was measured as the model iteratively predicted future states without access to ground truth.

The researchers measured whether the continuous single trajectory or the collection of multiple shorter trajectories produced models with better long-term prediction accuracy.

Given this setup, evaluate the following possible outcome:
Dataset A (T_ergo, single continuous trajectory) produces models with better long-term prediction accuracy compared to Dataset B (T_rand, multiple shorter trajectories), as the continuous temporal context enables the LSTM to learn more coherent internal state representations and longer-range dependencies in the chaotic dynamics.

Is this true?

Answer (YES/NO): YES